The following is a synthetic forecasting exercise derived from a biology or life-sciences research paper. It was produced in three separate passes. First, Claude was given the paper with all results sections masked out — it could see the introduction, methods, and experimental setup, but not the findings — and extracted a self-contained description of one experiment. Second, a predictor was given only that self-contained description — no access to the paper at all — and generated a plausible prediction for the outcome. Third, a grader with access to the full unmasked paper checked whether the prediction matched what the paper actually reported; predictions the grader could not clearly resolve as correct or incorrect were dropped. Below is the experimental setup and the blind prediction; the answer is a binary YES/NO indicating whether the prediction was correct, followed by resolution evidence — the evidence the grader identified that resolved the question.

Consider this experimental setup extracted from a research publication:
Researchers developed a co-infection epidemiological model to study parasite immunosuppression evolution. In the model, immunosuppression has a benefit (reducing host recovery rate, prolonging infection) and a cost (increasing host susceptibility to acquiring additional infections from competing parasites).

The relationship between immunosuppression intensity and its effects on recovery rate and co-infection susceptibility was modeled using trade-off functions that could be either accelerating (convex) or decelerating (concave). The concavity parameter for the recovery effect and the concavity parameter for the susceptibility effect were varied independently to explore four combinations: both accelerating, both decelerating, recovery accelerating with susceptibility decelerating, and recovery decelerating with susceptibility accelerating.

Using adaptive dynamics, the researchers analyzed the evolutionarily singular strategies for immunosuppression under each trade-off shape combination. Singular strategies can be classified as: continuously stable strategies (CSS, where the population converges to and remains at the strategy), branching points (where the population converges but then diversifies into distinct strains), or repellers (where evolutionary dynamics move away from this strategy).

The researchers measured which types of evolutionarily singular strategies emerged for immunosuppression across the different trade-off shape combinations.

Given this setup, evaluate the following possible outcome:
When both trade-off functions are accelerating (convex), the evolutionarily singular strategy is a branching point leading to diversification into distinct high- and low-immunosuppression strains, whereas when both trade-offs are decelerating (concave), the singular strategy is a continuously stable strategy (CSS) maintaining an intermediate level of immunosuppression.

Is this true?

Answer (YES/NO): NO